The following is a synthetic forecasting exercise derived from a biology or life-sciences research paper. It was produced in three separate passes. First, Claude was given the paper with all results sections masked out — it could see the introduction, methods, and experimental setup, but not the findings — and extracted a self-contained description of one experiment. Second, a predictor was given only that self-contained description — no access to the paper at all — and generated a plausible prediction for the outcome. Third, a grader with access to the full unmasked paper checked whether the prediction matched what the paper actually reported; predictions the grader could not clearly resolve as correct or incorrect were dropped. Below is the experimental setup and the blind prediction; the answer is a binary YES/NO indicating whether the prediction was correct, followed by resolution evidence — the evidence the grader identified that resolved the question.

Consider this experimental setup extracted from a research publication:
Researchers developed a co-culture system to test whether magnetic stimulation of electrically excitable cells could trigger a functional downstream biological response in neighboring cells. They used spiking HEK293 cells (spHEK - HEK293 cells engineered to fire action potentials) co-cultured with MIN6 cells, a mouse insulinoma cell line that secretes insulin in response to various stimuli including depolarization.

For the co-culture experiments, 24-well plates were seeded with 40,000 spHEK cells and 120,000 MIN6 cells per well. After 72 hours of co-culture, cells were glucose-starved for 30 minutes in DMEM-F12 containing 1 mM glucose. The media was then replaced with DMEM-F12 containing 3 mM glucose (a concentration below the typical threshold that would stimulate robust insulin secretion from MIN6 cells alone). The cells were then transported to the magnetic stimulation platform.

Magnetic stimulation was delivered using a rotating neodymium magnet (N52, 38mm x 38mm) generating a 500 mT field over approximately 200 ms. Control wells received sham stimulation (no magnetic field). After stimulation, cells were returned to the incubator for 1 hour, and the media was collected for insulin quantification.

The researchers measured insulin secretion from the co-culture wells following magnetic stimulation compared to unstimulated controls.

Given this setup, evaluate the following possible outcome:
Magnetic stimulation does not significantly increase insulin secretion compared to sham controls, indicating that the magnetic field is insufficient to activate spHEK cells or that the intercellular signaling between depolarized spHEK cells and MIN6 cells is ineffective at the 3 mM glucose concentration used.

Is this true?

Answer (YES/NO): NO